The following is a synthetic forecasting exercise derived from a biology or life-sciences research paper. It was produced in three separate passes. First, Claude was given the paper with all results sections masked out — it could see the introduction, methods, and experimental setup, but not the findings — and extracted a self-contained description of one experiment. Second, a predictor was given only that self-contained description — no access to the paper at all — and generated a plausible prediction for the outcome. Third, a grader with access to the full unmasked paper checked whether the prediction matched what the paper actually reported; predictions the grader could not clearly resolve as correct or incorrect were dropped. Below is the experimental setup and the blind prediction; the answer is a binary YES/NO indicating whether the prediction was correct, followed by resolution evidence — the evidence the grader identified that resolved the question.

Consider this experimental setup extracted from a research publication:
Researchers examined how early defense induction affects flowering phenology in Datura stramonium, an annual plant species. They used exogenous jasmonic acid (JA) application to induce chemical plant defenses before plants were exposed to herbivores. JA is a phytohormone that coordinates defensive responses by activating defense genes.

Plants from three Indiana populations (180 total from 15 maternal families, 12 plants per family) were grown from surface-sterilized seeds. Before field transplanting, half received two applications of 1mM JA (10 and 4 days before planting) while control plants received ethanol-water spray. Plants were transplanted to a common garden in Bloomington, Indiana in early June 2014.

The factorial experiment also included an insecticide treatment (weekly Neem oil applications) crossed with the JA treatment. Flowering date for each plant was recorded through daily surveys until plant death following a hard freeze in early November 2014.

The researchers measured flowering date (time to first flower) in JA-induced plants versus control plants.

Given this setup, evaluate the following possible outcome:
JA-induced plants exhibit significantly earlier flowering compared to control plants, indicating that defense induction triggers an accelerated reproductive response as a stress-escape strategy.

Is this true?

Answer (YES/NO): NO